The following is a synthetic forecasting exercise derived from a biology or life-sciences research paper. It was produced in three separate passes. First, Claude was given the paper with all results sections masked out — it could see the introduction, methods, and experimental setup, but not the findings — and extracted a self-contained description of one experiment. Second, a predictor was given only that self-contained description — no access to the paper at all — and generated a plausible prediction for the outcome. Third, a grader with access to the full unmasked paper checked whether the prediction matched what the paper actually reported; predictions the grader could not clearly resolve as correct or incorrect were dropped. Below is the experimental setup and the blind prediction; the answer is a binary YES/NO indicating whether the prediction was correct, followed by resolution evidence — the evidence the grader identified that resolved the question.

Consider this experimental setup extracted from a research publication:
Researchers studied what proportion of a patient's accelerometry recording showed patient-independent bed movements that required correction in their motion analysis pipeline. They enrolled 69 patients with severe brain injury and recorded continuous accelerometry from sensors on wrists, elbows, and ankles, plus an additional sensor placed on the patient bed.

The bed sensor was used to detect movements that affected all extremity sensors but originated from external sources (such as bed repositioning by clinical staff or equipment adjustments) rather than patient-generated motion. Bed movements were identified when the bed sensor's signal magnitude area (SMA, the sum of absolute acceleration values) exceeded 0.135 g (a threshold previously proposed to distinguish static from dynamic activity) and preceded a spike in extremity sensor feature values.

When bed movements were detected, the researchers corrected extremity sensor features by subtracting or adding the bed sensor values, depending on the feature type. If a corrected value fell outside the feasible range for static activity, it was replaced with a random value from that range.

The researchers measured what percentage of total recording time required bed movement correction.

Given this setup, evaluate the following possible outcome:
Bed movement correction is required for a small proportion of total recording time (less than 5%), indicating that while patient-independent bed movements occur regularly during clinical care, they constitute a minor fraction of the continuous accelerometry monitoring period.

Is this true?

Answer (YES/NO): YES